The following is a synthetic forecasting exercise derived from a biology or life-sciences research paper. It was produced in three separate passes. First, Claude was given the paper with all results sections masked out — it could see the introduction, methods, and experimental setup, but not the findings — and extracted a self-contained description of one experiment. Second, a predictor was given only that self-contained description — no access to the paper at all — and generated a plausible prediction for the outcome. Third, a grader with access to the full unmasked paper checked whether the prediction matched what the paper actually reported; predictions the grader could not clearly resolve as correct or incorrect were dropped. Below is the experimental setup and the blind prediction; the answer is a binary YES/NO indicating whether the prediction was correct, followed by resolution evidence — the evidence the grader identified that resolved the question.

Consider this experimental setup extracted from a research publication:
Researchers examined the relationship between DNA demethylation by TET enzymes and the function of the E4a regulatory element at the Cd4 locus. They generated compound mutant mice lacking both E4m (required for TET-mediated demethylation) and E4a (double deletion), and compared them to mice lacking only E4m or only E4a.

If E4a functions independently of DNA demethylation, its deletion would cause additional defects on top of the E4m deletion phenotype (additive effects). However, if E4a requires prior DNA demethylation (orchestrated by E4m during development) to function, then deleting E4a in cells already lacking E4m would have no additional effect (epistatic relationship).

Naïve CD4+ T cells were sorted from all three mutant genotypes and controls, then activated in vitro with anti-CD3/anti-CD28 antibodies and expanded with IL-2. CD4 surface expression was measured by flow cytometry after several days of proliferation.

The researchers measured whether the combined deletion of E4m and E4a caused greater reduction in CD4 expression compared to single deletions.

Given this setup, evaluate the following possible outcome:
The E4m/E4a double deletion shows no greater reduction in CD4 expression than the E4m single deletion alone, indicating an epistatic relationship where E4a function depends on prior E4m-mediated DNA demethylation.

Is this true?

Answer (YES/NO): NO